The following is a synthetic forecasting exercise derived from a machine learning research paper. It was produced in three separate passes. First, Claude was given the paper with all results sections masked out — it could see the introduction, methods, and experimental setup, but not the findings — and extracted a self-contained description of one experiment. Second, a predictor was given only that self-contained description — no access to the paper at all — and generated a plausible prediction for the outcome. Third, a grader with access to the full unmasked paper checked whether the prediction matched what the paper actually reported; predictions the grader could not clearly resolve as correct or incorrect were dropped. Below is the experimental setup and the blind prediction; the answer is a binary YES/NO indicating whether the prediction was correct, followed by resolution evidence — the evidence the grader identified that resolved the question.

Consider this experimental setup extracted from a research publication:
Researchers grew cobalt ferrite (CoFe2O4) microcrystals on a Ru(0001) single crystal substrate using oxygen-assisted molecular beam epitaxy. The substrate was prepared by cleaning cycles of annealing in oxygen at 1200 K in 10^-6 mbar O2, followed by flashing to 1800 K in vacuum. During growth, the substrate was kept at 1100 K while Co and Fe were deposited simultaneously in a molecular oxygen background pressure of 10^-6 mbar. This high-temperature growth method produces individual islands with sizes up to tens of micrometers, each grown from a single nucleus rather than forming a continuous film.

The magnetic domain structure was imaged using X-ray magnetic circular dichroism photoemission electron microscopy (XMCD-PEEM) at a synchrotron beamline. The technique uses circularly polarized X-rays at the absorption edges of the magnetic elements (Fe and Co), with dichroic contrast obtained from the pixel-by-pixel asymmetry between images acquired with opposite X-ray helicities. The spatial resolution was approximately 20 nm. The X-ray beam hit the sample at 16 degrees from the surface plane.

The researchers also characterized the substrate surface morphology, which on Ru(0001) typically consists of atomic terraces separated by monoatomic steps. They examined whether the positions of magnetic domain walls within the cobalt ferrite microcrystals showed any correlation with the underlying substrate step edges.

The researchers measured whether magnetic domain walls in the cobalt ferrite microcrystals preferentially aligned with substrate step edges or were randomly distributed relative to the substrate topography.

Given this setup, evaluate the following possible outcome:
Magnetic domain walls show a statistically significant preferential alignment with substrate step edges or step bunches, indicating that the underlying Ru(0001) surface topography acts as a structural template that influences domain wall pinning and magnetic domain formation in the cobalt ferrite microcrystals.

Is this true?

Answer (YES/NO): YES